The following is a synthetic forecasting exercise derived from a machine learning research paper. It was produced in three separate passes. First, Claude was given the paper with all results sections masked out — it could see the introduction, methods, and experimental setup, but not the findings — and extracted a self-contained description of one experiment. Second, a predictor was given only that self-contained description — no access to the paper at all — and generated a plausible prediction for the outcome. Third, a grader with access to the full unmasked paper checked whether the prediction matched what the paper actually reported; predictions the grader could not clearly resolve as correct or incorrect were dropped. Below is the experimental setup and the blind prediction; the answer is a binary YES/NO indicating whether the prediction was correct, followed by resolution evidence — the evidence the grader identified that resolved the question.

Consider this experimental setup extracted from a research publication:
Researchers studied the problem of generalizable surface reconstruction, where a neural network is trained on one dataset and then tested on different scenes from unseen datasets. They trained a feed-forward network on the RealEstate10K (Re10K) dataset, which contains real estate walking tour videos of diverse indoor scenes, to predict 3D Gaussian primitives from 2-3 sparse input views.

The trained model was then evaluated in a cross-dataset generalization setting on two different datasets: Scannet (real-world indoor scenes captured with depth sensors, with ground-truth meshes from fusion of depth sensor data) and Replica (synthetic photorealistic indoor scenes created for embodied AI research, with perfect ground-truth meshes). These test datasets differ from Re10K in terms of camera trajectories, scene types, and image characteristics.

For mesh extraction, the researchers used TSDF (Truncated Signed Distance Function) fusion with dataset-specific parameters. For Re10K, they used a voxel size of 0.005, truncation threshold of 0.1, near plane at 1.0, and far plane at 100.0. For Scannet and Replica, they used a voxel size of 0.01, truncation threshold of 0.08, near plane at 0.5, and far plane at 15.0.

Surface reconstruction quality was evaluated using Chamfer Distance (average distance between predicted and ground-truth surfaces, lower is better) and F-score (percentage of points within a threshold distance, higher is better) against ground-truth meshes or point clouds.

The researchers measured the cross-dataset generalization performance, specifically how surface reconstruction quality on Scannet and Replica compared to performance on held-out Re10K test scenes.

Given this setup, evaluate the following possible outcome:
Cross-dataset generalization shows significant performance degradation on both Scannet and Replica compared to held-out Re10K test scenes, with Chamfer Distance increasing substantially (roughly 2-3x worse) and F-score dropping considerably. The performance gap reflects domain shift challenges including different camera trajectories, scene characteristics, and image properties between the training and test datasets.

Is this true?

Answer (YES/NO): NO